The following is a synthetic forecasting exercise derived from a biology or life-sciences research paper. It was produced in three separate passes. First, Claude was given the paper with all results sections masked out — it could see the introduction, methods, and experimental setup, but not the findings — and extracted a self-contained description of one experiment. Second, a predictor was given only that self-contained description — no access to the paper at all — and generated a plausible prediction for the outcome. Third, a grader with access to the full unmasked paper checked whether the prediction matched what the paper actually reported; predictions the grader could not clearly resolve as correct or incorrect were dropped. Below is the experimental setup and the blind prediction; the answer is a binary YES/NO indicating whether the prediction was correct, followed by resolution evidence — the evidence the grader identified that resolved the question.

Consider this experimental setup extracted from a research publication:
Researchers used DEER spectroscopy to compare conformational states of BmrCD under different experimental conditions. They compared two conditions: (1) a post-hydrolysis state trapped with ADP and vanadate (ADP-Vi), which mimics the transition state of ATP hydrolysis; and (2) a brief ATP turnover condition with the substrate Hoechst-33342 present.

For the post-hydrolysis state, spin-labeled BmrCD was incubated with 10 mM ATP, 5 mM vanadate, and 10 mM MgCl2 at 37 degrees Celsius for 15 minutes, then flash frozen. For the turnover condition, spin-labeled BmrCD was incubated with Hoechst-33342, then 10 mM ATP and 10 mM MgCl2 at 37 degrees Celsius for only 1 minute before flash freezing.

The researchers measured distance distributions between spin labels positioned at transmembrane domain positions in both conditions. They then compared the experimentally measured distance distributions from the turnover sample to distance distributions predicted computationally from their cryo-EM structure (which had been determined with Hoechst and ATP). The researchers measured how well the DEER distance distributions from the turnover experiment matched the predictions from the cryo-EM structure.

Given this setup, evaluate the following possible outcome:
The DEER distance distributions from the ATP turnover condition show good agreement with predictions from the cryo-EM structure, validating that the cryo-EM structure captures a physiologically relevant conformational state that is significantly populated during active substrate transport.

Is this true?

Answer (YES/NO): NO